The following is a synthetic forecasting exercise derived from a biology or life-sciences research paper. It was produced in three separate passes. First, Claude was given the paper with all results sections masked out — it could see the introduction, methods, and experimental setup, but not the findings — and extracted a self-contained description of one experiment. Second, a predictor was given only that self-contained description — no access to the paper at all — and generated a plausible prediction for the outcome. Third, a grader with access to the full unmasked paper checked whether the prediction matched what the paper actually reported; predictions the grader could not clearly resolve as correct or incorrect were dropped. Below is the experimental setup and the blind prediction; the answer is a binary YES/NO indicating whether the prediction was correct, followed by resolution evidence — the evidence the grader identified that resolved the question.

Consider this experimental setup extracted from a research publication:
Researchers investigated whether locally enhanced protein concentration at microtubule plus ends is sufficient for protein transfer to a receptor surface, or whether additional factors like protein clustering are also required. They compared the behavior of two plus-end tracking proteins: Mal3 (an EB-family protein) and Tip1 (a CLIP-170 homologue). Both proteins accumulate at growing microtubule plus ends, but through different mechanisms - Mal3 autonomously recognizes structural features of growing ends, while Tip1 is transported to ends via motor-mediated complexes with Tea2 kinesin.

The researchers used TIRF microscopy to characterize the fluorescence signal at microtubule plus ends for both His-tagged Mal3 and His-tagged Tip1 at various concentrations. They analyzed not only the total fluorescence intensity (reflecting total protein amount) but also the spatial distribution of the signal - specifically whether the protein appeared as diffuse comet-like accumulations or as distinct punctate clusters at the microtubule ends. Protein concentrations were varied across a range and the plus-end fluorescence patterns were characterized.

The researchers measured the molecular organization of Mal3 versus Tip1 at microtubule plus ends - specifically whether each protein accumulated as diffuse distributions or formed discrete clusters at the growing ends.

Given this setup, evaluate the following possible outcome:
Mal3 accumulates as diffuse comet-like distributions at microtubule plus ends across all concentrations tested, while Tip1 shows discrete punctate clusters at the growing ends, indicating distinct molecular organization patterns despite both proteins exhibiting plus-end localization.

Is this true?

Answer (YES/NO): YES